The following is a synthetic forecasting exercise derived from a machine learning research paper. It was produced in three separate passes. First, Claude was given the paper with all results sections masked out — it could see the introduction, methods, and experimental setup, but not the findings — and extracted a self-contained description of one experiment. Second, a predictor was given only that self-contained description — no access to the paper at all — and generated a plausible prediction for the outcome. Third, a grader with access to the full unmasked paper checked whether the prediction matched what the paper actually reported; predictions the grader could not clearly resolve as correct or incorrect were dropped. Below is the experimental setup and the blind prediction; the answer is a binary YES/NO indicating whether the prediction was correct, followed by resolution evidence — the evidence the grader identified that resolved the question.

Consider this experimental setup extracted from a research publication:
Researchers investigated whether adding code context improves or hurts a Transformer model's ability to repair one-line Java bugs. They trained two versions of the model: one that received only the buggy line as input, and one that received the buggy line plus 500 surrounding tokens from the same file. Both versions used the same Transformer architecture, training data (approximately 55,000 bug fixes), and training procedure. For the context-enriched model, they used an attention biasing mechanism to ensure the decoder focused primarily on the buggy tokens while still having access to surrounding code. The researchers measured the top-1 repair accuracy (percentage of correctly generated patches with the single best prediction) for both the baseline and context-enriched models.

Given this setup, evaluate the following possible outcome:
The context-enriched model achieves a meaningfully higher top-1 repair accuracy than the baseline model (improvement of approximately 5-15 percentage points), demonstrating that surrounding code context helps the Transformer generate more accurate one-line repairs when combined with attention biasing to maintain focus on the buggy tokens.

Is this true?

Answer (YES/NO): NO